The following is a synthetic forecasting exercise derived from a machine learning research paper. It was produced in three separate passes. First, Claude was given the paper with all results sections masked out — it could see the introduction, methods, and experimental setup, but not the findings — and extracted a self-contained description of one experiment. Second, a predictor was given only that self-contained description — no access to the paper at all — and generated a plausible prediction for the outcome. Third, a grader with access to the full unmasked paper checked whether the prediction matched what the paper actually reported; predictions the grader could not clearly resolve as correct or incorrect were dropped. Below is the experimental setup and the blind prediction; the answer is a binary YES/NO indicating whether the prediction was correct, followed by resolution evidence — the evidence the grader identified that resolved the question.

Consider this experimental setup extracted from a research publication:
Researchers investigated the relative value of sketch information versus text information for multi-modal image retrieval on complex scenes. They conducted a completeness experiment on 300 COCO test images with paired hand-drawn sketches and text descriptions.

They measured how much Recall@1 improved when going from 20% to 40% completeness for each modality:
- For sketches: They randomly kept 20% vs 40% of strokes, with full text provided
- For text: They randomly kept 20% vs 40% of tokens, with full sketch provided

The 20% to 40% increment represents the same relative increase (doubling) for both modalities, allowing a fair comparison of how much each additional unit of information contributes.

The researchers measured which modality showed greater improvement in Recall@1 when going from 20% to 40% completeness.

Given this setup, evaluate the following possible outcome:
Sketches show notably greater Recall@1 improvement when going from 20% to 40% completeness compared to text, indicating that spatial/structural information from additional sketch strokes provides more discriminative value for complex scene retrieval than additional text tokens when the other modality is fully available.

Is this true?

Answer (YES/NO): YES